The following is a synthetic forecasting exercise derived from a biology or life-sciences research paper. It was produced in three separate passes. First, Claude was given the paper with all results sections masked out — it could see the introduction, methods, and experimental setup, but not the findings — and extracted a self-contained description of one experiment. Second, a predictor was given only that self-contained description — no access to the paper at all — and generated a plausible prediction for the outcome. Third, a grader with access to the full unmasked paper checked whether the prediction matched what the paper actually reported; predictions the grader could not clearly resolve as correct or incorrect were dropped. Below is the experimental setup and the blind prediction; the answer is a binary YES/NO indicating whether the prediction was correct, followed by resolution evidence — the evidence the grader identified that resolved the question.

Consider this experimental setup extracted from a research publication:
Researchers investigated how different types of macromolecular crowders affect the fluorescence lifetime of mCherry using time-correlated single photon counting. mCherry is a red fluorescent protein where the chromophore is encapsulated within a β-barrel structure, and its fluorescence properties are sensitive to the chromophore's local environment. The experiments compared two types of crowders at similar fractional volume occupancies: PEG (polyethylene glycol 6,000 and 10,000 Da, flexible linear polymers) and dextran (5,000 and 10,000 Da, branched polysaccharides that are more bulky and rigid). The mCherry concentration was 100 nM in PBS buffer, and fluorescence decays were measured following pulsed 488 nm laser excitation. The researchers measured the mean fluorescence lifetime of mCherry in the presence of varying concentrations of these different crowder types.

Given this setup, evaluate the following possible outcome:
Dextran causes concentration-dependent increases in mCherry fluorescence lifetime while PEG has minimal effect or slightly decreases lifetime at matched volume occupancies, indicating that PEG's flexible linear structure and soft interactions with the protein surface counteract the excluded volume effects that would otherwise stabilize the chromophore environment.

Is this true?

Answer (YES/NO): NO